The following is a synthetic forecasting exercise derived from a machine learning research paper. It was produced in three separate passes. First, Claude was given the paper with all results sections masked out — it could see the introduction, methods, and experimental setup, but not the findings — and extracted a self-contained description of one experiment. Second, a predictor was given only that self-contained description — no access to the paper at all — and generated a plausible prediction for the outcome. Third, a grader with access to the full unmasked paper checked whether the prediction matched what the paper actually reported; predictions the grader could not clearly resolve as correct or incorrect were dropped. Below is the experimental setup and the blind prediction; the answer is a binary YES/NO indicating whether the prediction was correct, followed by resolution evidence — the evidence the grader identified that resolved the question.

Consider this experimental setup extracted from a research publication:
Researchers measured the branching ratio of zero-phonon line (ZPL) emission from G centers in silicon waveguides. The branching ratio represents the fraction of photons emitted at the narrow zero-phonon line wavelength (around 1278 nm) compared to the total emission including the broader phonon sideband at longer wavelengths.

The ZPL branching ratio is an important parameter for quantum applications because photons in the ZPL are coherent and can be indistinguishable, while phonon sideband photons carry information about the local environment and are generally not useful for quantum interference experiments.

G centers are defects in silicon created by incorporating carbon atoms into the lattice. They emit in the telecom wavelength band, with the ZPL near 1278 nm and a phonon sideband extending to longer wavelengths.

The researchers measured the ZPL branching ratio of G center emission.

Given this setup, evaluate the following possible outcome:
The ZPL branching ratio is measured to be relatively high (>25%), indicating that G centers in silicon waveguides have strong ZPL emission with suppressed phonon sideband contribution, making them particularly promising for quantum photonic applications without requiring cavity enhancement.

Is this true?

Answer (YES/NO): NO